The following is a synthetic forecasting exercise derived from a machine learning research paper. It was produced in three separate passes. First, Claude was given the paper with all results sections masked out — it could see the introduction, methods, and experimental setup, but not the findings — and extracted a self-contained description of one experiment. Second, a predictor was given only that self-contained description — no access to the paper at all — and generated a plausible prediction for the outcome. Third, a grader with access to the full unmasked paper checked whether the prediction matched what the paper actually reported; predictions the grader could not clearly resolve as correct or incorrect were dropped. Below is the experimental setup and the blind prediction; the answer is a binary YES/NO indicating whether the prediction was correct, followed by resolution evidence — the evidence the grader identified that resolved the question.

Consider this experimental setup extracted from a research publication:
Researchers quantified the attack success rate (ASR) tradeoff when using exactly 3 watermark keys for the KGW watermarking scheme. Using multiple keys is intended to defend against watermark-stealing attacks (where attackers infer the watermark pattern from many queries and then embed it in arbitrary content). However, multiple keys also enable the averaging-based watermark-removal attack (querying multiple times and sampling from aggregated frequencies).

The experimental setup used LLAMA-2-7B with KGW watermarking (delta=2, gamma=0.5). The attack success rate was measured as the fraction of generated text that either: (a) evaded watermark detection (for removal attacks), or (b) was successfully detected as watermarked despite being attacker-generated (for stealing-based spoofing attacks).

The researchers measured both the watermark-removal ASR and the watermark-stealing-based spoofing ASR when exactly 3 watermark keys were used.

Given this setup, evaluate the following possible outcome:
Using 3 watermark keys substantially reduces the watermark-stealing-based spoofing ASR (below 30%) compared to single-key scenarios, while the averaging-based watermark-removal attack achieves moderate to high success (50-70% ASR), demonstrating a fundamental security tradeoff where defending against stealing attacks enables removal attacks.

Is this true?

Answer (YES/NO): NO